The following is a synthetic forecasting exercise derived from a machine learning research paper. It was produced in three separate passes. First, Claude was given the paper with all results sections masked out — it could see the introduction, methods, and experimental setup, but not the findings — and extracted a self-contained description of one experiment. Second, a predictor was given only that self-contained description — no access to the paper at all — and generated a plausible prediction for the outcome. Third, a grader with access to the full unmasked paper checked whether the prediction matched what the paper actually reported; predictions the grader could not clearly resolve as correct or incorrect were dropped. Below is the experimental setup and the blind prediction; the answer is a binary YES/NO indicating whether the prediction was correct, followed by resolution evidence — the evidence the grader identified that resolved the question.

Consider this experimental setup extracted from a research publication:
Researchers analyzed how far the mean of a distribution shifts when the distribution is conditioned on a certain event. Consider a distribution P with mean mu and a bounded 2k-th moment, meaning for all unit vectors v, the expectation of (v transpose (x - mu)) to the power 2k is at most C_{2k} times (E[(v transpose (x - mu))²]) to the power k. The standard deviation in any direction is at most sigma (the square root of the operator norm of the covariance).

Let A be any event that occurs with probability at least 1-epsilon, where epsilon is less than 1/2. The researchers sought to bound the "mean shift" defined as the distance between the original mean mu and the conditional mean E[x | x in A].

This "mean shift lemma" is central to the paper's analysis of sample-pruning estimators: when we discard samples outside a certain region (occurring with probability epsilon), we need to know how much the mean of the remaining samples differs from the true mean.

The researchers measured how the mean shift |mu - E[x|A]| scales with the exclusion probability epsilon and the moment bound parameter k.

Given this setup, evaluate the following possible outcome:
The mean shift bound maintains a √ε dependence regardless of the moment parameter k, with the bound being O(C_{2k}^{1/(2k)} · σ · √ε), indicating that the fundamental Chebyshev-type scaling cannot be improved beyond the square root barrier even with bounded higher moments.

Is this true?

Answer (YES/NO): NO